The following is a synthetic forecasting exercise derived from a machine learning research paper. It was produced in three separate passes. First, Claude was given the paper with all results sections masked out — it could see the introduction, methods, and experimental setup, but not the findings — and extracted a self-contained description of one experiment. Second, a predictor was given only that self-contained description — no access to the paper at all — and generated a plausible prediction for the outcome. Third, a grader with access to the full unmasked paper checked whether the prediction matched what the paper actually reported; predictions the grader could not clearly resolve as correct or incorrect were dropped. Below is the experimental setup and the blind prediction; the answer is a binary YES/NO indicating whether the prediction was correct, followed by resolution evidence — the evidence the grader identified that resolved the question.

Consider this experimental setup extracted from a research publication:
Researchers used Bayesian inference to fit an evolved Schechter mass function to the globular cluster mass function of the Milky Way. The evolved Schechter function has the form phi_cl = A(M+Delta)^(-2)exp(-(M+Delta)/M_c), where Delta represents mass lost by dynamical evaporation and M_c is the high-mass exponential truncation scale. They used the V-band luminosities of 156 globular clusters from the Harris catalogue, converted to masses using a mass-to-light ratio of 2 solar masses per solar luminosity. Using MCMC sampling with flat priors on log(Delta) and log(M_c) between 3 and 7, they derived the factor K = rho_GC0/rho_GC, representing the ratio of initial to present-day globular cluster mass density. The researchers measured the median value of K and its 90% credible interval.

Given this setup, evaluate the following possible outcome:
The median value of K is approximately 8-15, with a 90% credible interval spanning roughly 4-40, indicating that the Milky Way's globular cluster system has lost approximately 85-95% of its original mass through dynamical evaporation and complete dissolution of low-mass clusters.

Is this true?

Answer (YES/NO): NO